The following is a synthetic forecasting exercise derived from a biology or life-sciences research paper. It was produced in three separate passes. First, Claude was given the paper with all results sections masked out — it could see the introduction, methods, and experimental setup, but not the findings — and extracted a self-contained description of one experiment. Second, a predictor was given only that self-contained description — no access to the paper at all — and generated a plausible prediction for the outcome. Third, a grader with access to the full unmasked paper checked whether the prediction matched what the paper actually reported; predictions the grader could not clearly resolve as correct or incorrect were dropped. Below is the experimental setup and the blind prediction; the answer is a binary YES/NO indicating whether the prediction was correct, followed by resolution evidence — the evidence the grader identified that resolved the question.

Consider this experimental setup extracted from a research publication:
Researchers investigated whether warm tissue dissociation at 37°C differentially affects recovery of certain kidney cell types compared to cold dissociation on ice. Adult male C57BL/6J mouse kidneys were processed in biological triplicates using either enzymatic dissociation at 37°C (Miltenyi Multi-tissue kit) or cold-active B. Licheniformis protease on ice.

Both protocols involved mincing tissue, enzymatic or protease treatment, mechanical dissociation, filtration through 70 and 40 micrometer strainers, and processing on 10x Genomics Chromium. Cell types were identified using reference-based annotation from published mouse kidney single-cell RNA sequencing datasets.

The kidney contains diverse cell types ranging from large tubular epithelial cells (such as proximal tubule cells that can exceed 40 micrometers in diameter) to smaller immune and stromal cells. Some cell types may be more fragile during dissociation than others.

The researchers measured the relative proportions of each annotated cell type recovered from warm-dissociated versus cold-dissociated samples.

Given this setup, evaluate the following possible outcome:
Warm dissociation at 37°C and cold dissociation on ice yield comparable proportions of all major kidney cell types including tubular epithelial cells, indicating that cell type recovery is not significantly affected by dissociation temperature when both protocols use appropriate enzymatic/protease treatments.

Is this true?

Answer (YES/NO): NO